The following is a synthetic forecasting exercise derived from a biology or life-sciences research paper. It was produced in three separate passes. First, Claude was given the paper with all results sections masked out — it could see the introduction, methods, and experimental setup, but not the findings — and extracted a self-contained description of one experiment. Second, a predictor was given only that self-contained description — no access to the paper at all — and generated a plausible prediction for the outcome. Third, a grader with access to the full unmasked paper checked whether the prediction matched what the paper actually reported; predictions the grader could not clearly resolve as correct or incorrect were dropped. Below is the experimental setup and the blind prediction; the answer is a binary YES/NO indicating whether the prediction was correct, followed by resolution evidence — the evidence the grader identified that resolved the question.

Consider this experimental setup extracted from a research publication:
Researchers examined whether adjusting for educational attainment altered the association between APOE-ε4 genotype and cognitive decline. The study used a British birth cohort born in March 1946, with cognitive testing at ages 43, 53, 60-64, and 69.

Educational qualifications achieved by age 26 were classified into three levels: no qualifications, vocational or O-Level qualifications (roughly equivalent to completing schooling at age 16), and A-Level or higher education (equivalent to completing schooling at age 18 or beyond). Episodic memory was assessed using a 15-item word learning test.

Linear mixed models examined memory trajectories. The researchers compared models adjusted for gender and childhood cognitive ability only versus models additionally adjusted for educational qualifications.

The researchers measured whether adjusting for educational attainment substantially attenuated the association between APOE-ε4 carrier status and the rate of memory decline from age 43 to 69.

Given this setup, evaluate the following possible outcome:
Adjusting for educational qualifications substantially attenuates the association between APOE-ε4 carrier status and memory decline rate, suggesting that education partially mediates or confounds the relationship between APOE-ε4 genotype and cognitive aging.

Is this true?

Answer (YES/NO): NO